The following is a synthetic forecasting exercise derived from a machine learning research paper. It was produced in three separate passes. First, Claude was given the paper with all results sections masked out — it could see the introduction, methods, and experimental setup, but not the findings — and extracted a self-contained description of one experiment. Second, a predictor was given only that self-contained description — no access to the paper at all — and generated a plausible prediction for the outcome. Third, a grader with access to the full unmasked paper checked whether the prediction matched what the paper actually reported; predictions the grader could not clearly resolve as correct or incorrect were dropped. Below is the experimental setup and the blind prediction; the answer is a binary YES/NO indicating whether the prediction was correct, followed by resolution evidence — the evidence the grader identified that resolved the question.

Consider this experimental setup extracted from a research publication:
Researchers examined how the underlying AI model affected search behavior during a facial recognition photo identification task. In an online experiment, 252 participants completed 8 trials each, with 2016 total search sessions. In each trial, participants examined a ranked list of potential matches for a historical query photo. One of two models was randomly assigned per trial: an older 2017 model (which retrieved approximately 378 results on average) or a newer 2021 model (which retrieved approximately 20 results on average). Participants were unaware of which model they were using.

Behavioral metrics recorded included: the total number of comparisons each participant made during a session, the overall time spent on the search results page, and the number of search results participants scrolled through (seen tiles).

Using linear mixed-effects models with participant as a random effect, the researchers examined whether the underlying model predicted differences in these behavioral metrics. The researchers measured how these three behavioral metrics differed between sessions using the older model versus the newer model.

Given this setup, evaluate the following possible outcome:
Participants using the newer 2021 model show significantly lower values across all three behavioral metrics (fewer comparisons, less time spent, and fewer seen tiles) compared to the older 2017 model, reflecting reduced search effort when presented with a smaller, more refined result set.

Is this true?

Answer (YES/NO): YES